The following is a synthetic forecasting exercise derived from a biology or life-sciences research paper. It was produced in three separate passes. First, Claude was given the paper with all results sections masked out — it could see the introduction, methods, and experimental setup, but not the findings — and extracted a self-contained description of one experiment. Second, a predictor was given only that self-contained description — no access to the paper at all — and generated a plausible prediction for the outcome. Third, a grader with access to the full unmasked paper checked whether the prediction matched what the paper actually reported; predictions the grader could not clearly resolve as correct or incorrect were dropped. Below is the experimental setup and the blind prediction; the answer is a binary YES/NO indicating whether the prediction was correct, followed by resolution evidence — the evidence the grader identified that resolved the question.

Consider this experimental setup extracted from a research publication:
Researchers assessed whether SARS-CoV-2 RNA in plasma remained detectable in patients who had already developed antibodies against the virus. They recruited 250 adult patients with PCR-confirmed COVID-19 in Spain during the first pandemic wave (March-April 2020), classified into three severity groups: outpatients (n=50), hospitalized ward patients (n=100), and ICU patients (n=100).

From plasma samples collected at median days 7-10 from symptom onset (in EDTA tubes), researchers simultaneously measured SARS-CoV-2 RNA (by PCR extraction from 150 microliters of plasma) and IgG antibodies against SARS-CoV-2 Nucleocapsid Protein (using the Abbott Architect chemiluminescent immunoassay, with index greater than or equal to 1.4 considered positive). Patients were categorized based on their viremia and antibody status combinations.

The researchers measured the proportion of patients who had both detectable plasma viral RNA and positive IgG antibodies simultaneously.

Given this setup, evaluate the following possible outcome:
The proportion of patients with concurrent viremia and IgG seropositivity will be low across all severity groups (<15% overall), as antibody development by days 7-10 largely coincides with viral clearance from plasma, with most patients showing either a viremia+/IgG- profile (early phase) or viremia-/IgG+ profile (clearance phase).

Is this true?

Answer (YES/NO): NO